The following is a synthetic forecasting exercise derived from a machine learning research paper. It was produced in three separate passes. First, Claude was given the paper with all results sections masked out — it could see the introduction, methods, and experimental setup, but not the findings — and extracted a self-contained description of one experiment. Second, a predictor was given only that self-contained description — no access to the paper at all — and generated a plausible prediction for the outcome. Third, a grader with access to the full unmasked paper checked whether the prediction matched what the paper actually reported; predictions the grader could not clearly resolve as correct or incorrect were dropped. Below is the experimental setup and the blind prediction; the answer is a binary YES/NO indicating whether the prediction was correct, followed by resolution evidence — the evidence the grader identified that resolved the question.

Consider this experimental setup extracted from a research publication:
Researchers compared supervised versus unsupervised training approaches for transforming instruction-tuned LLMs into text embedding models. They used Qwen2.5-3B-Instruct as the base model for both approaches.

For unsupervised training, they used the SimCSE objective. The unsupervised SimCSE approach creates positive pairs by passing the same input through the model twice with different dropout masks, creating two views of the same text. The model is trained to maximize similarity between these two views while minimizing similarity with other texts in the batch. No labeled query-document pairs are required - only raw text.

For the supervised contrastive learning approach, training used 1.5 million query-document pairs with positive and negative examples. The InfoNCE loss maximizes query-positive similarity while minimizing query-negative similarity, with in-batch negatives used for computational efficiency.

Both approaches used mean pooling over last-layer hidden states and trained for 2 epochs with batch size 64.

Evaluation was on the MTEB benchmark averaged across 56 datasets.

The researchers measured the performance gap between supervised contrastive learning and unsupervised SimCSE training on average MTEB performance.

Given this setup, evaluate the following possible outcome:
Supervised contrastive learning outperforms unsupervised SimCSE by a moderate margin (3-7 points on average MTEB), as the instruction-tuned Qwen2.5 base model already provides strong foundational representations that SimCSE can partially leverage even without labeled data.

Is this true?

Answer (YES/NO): NO